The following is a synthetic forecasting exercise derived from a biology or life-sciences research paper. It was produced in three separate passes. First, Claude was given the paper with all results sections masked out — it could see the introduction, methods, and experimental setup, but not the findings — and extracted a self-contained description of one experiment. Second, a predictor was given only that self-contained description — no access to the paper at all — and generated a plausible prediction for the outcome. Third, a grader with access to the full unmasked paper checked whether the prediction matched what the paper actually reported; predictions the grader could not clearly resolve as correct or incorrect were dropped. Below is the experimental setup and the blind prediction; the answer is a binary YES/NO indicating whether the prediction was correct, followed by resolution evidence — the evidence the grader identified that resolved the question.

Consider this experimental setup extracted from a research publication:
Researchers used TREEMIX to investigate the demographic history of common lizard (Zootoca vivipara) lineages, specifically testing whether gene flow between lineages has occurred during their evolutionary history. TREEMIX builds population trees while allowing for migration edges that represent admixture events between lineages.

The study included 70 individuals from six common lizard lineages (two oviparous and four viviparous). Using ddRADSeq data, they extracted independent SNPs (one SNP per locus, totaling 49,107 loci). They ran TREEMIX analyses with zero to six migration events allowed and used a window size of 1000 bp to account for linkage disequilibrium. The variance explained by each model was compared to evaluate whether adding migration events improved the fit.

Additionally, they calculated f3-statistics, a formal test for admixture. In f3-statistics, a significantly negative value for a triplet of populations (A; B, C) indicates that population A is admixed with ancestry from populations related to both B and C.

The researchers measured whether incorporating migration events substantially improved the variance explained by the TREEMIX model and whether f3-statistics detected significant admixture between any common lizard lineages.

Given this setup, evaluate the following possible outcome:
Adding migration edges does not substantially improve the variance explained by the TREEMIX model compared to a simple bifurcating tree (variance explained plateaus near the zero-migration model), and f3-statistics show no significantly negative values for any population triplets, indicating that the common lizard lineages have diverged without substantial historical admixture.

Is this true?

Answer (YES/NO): NO